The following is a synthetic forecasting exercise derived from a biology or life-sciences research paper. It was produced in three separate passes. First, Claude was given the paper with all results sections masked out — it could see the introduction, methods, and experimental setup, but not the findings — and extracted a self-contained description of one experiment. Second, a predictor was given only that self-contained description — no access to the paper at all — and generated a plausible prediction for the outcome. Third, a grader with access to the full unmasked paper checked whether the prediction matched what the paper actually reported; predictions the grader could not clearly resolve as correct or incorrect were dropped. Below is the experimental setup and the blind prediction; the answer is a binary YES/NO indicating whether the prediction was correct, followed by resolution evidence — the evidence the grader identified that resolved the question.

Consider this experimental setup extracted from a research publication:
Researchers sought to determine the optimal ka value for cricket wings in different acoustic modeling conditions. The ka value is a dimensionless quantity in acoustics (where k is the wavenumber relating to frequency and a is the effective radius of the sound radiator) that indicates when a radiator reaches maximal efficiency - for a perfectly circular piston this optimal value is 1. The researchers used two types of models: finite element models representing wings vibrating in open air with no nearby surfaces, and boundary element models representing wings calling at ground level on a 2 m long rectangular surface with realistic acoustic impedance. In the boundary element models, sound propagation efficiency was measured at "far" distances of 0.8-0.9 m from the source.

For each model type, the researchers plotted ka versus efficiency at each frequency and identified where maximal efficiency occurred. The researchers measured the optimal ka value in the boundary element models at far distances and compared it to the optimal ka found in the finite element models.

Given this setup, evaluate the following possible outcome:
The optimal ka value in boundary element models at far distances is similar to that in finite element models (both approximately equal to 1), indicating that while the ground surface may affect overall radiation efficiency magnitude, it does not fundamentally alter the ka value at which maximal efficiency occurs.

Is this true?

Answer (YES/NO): NO